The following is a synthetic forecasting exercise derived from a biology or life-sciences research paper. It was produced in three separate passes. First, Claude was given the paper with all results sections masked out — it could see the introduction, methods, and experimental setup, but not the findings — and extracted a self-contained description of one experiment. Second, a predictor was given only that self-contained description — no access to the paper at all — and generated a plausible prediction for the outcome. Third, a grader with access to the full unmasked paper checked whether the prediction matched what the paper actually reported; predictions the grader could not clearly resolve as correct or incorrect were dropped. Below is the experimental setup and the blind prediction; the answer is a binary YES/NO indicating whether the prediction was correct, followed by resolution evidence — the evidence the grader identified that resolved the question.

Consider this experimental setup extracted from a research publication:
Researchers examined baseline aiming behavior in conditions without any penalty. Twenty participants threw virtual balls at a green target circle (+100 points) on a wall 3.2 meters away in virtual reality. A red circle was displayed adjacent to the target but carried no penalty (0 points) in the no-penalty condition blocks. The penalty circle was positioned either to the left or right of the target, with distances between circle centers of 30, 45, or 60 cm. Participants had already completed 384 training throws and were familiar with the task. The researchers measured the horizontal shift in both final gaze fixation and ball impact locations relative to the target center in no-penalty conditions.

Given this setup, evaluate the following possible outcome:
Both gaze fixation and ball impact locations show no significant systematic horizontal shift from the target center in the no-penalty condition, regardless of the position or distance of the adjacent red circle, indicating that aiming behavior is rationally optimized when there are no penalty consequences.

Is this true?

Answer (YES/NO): YES